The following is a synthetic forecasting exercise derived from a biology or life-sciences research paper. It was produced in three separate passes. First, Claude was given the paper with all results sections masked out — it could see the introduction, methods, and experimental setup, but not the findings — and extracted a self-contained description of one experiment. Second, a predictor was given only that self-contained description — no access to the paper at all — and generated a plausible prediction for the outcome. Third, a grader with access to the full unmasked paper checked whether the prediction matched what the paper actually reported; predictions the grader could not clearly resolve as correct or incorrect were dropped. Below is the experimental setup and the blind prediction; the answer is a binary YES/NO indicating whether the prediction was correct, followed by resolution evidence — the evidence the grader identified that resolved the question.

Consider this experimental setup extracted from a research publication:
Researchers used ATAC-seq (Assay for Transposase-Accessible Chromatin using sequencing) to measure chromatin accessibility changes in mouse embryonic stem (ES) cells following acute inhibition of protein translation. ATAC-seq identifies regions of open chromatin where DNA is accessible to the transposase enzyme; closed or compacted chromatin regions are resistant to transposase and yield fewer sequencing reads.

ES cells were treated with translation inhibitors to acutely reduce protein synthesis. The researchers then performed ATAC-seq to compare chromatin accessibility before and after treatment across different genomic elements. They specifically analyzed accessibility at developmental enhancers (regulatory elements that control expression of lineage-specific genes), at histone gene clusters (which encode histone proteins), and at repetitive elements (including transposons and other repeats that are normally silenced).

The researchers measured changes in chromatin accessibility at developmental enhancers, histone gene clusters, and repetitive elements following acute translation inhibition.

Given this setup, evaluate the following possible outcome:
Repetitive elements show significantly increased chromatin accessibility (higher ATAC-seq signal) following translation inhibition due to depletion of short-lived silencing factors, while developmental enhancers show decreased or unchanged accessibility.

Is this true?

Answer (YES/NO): NO